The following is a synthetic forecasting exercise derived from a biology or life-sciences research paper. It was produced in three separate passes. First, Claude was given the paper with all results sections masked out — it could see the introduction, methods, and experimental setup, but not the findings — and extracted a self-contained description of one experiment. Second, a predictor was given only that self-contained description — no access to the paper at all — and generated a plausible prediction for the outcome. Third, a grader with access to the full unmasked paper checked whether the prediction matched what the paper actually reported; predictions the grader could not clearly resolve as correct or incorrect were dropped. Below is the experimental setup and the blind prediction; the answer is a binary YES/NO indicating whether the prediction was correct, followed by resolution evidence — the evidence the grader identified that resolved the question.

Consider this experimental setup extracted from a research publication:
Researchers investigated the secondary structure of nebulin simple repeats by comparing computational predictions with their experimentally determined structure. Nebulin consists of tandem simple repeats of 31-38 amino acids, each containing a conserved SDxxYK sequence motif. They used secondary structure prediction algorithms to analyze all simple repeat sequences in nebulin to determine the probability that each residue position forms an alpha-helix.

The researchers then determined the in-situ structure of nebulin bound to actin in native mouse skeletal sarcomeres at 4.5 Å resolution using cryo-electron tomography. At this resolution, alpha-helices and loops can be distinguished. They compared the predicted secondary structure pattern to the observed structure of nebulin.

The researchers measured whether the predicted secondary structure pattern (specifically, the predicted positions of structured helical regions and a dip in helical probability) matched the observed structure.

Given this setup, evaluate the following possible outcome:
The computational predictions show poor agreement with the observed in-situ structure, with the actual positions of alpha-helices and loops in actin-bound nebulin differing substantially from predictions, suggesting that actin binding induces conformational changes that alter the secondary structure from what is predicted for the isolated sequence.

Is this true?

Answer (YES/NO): NO